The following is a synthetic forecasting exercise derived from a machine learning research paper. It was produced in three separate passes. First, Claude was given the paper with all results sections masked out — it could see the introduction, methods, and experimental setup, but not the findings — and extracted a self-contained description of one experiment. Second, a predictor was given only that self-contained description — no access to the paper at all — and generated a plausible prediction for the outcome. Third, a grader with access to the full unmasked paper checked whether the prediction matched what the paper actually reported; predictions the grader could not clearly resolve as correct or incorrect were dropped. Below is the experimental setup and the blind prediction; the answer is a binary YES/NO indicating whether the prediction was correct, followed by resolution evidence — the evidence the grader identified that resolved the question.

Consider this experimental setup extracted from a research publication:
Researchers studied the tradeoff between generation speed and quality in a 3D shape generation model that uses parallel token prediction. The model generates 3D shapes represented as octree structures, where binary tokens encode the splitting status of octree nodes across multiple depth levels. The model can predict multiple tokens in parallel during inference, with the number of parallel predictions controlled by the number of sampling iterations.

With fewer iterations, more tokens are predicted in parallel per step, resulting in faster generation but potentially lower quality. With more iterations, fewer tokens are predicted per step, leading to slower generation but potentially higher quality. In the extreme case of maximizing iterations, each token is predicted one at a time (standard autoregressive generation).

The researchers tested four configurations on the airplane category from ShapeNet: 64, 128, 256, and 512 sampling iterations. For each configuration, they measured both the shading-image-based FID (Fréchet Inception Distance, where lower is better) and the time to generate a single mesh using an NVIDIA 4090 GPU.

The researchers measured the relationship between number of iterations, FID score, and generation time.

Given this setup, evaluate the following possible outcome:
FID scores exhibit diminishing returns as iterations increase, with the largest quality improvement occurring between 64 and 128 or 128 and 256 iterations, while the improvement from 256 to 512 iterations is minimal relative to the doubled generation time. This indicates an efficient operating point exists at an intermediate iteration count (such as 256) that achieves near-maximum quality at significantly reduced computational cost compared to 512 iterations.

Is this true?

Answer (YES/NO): NO